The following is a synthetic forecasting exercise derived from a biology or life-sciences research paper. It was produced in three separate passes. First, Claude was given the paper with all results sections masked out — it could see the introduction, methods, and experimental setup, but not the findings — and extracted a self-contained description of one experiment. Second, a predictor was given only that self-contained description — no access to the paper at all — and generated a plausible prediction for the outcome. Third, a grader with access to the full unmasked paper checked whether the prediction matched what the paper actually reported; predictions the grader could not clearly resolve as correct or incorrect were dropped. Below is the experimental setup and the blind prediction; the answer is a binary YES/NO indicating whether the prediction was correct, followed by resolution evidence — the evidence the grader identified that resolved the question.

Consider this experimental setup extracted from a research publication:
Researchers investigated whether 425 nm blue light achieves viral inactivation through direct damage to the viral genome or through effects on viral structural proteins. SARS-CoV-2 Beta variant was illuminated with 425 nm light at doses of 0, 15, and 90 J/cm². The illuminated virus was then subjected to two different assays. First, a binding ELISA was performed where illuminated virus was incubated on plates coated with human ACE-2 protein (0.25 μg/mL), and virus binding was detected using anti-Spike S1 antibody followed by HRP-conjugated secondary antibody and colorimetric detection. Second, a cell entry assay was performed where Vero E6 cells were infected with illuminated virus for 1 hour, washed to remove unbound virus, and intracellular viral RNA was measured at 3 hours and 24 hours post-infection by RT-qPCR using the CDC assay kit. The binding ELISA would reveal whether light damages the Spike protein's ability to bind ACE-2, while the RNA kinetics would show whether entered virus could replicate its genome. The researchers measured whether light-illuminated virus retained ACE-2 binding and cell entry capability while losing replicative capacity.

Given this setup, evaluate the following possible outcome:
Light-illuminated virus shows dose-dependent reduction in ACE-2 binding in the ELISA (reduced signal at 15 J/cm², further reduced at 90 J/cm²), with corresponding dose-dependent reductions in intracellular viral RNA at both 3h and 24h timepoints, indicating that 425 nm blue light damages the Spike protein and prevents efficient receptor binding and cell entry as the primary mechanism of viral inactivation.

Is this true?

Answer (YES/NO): NO